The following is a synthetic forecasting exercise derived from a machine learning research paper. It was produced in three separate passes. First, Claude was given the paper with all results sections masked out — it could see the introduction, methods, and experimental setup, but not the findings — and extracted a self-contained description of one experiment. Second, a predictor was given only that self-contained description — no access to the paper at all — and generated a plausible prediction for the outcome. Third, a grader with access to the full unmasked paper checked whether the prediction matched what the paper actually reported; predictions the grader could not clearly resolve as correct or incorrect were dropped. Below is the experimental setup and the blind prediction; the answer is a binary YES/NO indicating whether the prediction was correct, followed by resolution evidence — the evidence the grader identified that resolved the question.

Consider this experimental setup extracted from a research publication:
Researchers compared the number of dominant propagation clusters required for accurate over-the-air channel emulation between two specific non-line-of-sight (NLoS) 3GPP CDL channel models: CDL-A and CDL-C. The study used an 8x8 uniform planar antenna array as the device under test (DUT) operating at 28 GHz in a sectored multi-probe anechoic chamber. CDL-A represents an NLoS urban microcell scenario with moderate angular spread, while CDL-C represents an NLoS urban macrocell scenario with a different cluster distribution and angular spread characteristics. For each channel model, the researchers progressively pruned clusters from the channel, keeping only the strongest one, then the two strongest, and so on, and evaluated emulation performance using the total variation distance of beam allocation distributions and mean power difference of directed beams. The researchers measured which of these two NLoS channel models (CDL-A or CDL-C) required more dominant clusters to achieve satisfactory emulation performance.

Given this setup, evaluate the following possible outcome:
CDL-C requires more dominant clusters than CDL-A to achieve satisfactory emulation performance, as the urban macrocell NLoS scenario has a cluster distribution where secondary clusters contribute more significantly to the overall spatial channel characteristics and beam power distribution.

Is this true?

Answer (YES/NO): YES